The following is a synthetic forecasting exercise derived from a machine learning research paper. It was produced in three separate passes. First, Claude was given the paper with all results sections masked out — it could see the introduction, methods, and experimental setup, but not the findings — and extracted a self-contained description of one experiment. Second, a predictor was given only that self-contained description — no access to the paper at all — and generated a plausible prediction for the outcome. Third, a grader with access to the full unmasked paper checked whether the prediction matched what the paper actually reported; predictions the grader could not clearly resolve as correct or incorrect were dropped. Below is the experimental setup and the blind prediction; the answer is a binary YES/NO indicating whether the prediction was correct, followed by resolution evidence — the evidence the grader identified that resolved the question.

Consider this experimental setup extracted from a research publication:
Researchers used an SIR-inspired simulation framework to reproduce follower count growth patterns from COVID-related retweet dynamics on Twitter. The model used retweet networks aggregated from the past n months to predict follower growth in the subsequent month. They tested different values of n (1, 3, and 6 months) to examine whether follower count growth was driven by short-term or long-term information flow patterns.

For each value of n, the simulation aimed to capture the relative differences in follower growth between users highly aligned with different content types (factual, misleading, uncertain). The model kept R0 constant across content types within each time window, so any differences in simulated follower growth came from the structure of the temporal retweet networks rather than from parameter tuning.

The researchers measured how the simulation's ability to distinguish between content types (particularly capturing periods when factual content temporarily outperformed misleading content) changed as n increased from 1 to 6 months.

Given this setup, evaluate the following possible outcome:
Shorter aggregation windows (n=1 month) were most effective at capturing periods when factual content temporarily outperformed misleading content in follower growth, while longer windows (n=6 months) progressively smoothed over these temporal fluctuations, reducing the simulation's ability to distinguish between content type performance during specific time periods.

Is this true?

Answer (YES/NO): YES